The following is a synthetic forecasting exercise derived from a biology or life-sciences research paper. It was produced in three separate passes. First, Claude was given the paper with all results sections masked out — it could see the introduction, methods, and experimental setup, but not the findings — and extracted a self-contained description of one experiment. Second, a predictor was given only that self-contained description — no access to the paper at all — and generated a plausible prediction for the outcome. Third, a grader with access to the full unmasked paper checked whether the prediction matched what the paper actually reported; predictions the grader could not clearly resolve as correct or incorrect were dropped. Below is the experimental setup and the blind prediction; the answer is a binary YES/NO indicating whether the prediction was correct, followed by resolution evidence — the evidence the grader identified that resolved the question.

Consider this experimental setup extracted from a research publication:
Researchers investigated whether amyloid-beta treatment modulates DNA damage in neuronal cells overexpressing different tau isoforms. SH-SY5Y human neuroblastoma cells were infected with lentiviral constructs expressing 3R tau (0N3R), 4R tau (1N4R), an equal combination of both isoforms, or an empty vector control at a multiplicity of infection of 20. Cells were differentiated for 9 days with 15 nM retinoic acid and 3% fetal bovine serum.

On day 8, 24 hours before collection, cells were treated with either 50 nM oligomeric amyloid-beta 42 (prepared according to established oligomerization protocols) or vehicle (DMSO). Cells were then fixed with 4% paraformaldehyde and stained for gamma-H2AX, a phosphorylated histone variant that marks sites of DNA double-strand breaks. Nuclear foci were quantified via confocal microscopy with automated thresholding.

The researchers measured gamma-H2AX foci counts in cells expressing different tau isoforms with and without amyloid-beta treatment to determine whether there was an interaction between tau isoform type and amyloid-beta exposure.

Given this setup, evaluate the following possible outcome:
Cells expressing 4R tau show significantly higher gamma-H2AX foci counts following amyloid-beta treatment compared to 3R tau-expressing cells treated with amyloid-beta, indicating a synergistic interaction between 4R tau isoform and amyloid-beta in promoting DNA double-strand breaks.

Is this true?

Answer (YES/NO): NO